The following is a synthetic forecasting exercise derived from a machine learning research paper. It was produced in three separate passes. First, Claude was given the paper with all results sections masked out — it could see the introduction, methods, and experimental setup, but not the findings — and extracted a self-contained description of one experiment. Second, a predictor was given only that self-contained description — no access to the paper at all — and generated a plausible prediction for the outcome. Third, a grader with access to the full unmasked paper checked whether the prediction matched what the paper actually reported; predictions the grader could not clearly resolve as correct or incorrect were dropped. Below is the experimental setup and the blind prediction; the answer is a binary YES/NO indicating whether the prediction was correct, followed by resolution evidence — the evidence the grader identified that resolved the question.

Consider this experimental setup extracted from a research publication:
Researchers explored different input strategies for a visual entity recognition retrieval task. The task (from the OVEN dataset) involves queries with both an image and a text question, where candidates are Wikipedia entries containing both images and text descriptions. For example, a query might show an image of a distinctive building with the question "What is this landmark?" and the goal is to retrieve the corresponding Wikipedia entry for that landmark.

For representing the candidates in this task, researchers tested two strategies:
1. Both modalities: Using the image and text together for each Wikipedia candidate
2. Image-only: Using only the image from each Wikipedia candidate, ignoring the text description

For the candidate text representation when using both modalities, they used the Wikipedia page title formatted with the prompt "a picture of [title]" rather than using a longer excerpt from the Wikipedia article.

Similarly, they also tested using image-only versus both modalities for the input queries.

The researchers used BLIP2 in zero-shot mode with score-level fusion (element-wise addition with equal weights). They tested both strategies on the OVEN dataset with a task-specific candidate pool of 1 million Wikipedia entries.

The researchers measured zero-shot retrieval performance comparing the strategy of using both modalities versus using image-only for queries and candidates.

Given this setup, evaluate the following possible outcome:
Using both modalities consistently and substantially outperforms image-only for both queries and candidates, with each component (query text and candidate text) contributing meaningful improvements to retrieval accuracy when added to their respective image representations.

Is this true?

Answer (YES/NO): NO